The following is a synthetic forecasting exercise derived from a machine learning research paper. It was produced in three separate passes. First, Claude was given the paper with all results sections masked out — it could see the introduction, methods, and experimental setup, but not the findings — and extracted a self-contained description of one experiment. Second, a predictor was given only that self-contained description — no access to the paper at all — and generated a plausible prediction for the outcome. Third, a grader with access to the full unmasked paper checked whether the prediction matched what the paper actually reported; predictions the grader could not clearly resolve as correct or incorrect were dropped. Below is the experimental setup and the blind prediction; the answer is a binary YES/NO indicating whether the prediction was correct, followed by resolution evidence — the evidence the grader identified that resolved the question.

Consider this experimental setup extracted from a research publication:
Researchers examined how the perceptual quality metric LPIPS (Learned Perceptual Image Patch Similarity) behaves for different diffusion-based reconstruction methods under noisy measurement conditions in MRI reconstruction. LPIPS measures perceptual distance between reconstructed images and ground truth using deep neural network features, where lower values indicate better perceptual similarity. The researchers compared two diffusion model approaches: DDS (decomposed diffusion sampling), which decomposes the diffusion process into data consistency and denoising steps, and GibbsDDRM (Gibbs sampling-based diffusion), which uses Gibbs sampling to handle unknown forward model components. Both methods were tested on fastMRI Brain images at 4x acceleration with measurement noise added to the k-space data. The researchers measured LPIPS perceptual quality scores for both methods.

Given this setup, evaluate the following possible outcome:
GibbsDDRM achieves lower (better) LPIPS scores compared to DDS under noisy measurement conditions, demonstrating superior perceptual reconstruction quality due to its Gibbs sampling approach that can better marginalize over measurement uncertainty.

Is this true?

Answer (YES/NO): NO